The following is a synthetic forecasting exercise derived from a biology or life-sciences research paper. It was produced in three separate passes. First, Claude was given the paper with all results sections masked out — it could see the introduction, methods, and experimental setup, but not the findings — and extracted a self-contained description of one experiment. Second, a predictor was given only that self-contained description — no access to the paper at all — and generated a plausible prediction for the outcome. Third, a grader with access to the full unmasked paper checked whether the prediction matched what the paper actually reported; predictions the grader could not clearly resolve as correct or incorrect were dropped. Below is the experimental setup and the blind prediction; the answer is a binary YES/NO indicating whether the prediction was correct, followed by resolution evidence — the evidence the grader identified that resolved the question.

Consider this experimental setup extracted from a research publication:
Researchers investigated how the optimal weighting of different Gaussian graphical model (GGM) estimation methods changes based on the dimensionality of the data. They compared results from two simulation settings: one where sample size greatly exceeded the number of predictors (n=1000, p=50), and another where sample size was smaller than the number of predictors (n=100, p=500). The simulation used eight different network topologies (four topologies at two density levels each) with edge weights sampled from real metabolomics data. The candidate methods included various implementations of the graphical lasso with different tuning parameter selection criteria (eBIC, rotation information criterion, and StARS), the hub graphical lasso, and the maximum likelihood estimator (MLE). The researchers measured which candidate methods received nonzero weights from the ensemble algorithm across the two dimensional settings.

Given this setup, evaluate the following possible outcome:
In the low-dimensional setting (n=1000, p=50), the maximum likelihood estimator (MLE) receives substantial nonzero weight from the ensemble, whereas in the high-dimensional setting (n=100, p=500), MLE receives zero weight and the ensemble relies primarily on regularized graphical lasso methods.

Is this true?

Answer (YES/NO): NO